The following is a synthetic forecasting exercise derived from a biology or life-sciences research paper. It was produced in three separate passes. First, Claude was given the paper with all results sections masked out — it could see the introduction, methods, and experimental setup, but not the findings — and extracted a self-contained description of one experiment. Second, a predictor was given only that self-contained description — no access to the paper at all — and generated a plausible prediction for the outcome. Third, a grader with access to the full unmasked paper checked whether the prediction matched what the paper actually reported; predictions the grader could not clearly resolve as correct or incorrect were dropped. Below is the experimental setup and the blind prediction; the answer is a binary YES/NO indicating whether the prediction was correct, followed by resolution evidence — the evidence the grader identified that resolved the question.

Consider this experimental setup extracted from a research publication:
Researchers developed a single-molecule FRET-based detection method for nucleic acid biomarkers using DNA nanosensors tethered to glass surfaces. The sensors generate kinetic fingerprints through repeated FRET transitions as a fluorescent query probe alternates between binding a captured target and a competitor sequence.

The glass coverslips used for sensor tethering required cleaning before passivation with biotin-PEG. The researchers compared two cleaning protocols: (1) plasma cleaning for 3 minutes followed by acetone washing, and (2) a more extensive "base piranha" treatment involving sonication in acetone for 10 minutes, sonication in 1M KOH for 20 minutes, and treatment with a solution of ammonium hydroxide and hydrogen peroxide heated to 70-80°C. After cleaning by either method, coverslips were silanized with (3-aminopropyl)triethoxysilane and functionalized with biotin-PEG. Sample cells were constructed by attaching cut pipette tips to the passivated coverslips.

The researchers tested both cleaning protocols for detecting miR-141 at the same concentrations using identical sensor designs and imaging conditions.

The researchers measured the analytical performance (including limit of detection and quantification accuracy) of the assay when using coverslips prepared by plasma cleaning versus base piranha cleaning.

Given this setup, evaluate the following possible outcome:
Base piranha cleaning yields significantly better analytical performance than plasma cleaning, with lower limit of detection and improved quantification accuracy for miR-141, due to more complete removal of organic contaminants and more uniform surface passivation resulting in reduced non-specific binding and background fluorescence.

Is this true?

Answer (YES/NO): NO